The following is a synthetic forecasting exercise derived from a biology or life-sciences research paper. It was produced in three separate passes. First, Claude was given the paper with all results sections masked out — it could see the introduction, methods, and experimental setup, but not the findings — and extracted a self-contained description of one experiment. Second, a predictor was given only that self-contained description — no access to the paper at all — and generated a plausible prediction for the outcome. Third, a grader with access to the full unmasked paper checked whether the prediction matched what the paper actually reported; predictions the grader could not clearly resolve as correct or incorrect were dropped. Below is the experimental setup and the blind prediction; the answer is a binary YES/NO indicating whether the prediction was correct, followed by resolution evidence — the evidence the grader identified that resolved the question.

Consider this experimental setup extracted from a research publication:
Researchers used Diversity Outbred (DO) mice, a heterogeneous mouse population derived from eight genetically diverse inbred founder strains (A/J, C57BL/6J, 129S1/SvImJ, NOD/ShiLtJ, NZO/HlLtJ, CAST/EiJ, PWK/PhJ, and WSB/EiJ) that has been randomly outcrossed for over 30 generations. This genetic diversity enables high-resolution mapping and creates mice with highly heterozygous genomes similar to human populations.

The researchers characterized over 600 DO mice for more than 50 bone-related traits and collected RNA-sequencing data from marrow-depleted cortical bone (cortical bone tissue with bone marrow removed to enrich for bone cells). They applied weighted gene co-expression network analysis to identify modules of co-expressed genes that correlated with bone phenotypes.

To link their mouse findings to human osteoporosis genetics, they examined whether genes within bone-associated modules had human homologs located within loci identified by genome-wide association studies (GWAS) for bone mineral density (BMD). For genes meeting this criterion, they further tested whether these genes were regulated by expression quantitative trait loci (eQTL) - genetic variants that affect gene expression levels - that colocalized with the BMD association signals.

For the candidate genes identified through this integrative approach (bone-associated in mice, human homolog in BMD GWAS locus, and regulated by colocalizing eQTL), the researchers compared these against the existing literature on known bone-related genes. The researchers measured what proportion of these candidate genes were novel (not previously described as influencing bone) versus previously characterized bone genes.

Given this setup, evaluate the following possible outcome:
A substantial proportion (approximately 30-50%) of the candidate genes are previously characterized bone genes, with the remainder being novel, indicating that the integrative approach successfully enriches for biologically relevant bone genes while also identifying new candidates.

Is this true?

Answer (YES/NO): NO